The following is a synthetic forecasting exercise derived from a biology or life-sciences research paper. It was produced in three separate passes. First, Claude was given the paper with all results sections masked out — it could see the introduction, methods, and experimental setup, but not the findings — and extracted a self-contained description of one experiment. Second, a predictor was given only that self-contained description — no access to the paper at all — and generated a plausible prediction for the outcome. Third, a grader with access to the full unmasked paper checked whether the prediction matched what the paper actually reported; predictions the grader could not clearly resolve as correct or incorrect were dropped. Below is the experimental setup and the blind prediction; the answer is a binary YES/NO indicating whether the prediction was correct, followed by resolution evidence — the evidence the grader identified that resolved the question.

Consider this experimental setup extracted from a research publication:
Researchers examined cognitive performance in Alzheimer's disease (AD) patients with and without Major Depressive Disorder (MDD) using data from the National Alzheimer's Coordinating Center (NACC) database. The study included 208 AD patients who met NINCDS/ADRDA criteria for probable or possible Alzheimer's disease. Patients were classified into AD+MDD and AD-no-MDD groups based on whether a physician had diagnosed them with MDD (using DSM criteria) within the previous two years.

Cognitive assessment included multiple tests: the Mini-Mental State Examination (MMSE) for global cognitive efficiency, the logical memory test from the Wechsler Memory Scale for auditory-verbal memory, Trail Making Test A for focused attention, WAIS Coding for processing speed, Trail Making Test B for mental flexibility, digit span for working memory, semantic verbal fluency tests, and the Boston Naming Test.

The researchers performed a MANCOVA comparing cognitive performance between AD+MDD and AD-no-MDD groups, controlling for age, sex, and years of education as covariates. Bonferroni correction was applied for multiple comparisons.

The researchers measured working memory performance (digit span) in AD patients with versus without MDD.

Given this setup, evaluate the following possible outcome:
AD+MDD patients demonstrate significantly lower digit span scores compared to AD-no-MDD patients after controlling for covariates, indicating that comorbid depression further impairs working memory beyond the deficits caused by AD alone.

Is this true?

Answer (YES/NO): NO